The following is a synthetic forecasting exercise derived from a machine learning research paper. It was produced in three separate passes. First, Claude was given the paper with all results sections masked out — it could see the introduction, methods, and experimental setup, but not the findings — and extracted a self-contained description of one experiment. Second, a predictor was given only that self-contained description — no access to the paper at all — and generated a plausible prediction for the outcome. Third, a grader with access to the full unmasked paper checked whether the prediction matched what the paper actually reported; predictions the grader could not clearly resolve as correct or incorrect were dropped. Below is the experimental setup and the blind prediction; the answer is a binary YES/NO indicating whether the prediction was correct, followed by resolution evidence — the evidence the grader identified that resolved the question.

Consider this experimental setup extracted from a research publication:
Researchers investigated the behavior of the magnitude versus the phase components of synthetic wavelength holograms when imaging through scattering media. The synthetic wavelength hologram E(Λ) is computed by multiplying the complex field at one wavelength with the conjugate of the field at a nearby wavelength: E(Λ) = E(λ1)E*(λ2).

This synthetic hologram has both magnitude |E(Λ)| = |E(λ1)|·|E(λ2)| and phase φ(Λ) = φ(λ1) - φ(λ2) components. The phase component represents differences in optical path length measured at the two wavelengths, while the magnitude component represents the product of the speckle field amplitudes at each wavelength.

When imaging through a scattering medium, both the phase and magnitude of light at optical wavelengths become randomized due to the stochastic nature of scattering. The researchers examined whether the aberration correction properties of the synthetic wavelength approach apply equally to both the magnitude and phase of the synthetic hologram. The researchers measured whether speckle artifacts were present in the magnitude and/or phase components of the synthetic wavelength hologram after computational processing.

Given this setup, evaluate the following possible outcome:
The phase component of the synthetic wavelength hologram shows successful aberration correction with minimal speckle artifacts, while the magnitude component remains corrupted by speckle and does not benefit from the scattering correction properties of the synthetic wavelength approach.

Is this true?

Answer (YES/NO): YES